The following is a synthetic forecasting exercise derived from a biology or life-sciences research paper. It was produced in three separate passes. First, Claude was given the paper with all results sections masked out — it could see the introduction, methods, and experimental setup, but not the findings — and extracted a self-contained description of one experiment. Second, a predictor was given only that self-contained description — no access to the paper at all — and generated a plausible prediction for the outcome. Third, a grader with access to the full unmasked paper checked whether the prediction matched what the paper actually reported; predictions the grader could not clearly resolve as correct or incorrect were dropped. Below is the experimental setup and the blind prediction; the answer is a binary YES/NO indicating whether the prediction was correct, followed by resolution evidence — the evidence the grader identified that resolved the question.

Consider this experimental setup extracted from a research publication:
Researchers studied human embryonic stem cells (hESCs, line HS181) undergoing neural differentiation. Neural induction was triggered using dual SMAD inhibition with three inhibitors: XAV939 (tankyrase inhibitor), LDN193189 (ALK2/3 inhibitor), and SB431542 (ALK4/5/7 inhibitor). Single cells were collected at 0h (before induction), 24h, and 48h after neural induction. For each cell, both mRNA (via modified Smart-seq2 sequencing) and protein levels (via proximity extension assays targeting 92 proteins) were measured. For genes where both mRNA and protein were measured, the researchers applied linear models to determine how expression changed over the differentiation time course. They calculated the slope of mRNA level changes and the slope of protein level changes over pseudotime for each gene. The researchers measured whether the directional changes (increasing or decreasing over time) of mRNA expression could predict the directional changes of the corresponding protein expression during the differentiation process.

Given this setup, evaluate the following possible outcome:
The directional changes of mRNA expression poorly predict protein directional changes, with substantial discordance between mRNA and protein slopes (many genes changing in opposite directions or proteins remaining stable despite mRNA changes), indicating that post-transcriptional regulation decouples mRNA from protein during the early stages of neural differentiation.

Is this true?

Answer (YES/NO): NO